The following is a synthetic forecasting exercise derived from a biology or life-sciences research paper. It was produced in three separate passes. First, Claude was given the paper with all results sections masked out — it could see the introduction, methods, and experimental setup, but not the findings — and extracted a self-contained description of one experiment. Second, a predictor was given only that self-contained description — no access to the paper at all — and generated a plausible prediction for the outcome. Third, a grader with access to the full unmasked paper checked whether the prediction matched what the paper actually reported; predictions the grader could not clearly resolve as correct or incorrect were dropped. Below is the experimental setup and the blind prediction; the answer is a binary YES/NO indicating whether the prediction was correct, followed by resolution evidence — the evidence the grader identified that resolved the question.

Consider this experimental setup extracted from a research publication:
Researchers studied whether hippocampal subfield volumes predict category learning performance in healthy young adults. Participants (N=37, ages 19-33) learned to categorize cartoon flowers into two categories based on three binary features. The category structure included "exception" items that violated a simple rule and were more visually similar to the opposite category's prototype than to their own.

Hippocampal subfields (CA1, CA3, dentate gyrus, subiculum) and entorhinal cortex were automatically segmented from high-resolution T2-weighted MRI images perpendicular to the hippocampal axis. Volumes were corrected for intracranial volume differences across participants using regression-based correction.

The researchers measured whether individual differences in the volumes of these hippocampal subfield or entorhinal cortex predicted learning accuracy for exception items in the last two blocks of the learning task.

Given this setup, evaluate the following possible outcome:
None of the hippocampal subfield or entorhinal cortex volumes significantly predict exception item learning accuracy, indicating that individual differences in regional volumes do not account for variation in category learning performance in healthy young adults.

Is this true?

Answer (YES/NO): YES